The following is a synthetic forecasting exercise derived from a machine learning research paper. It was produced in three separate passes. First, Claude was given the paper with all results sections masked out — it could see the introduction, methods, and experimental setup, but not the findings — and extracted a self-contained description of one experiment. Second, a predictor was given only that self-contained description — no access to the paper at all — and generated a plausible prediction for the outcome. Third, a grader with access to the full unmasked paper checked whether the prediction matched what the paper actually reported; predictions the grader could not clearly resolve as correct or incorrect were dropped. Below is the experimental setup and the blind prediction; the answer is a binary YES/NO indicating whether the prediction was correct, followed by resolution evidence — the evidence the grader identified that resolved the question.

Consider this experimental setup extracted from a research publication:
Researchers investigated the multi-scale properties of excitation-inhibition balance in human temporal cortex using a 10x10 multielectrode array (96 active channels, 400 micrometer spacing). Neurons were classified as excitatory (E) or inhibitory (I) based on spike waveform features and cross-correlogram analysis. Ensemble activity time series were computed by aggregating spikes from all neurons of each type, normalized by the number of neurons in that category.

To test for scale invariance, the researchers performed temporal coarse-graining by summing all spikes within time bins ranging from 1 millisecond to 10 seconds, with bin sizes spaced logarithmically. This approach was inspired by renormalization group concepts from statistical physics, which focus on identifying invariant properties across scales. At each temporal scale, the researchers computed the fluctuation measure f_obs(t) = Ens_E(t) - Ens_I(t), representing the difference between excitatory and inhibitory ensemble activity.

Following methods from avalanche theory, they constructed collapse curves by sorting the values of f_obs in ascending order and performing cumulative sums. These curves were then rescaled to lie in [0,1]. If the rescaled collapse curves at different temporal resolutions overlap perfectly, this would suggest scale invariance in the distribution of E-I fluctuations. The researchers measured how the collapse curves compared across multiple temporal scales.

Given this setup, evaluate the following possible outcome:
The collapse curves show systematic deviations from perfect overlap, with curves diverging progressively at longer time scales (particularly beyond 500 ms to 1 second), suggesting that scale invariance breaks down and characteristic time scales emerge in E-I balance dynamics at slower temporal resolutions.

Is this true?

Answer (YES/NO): NO